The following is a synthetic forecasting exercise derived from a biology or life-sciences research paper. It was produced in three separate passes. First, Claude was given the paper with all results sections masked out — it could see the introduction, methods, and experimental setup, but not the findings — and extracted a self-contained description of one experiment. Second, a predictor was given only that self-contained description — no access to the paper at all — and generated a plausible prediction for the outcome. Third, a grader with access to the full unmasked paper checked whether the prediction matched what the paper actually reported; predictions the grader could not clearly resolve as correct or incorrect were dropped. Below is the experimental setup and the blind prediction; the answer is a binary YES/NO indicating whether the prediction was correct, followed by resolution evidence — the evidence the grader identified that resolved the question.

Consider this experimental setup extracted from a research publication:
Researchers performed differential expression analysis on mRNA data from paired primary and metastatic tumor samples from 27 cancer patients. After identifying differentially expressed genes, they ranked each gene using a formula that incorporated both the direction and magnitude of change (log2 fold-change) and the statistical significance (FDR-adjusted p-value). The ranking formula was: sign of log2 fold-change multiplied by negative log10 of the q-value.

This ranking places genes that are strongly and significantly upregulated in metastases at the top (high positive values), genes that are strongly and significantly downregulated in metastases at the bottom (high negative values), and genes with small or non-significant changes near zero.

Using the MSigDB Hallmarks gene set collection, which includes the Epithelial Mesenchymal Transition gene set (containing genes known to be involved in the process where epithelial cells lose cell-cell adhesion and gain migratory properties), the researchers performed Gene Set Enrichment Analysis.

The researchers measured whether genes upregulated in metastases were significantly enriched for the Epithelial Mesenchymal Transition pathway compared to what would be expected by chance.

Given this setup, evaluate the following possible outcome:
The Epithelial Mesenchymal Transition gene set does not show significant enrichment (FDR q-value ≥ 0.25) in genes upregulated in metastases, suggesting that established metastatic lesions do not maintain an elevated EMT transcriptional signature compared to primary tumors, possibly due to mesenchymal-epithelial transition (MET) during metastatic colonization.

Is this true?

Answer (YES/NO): NO